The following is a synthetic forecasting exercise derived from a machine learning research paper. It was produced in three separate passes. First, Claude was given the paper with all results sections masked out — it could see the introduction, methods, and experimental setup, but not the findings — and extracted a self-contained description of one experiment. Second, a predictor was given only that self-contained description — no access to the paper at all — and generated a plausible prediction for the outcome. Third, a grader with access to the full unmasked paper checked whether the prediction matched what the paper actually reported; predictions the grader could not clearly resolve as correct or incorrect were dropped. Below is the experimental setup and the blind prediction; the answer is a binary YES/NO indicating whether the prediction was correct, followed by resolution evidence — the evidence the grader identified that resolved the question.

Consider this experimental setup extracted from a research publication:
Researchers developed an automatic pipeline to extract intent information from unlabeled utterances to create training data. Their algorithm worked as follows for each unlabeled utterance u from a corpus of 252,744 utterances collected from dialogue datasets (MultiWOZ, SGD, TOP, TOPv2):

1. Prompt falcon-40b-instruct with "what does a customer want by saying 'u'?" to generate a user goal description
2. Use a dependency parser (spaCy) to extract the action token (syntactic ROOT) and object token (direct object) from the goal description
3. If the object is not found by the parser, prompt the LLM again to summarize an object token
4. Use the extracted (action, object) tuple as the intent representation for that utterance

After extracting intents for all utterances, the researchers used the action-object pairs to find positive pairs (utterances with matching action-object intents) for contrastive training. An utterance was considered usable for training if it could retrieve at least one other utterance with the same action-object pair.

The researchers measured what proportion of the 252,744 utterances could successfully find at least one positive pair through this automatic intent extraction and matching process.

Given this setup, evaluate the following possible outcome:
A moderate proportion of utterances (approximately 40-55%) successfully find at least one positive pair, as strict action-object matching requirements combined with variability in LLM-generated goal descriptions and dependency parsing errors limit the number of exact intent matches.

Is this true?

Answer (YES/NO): NO